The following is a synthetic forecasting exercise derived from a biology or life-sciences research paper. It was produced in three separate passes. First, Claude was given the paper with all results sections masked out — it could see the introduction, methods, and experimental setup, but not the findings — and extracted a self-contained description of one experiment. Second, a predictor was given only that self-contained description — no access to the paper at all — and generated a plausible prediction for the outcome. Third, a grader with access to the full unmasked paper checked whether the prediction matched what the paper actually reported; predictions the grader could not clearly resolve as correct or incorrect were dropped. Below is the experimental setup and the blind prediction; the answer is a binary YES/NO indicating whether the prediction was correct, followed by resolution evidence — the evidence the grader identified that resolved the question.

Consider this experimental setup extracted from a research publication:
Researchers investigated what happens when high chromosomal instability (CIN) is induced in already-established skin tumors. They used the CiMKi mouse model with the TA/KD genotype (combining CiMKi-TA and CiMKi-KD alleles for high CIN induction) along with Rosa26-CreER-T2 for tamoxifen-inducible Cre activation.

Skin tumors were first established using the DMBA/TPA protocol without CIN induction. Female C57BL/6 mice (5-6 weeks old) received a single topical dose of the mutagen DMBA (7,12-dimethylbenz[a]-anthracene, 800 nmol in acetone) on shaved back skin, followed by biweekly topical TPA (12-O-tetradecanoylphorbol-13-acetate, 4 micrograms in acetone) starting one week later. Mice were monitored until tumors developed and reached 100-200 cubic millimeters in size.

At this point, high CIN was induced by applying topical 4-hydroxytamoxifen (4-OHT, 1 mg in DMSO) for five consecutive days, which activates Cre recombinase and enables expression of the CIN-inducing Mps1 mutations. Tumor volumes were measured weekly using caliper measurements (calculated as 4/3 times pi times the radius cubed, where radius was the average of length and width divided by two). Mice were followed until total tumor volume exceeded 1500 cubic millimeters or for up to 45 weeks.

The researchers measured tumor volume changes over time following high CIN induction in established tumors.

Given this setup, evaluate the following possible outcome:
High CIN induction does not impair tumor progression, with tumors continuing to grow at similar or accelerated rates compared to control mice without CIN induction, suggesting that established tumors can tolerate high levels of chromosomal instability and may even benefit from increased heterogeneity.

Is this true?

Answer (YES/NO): NO